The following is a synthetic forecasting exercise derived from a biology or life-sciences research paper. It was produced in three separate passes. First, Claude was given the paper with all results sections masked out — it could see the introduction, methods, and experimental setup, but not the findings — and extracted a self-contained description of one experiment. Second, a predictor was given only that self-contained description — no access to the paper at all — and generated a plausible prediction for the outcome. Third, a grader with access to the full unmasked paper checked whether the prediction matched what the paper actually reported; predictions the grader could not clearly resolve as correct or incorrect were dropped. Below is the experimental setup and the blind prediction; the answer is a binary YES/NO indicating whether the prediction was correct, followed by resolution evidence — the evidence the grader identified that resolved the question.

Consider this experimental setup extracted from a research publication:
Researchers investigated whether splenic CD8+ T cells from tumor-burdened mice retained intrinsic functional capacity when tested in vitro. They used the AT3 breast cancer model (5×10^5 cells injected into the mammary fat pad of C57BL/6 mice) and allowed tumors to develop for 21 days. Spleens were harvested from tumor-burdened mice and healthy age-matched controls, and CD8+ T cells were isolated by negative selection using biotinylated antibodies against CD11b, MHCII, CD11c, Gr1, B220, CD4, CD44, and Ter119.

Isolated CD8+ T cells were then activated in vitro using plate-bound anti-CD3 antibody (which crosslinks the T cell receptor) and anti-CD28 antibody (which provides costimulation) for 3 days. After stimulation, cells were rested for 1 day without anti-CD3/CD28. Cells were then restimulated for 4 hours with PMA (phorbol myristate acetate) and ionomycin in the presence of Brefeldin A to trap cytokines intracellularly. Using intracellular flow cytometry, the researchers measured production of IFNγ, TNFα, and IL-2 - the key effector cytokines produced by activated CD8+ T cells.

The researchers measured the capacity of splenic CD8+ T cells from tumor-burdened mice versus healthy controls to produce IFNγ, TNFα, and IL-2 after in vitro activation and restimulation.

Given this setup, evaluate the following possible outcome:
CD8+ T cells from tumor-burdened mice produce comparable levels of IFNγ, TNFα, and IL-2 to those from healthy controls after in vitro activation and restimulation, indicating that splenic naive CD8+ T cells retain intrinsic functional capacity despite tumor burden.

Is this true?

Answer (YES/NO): YES